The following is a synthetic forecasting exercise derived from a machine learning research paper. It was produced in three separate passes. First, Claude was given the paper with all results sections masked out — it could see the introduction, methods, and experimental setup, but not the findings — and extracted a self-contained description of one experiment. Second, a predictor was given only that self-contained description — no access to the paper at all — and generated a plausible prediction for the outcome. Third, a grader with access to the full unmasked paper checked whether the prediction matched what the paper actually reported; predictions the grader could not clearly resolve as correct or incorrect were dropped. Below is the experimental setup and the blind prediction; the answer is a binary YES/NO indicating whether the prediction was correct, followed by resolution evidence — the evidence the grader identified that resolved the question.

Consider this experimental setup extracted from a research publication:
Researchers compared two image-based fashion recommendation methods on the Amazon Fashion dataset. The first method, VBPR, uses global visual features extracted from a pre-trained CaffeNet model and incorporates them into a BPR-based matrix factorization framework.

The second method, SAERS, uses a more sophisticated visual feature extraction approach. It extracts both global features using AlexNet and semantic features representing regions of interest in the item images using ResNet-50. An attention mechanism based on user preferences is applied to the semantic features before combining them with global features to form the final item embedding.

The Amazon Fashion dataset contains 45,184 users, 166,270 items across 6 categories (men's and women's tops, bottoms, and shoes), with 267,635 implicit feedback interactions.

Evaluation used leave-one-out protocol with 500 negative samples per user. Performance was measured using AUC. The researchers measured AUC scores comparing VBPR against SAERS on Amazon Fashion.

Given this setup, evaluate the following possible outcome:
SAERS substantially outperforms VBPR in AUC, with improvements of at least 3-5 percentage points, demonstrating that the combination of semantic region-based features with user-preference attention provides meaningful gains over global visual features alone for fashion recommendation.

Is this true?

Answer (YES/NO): YES